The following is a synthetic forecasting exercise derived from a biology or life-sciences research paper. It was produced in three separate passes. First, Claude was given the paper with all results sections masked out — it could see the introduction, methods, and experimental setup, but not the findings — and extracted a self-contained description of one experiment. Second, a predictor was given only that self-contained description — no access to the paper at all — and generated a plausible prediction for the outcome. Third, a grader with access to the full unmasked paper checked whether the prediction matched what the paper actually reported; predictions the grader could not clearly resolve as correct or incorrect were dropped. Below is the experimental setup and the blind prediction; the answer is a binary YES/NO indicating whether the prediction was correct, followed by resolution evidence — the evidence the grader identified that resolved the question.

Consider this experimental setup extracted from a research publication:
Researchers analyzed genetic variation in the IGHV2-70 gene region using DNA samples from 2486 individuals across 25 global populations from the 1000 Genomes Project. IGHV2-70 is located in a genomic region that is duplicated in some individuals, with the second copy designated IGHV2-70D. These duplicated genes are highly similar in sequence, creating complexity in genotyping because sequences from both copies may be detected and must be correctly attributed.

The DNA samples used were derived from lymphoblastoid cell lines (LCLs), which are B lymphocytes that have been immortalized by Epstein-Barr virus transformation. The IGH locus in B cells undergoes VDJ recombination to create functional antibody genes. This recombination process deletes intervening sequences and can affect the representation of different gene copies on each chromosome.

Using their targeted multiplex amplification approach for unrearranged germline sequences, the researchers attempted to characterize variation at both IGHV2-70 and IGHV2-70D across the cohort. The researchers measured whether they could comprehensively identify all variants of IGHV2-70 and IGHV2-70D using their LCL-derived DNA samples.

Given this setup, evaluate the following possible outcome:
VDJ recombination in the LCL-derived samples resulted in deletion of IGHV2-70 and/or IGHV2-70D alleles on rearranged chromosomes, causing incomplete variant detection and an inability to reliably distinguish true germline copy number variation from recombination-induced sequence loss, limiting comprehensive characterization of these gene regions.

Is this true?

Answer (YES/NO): YES